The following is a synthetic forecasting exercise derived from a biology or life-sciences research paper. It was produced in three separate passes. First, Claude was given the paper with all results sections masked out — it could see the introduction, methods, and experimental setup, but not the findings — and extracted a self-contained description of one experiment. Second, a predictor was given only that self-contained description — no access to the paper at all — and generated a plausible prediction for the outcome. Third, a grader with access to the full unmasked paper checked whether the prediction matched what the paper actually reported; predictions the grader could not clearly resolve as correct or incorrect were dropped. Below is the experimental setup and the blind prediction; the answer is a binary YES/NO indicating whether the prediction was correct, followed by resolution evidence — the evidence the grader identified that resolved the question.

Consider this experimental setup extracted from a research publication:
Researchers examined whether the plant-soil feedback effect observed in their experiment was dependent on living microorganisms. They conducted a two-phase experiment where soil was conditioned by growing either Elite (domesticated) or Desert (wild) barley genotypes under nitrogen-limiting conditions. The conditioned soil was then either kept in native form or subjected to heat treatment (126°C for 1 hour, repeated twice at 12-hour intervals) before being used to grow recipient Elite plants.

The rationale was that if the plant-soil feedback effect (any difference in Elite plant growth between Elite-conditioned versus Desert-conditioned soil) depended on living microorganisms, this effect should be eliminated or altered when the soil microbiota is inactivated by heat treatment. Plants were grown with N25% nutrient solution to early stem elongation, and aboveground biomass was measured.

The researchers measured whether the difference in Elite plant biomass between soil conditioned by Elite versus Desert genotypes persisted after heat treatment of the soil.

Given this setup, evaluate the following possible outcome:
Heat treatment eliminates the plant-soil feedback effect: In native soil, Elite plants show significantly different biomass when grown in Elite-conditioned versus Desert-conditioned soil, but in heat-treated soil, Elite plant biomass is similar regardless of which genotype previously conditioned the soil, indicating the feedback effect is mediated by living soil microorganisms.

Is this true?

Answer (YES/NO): NO